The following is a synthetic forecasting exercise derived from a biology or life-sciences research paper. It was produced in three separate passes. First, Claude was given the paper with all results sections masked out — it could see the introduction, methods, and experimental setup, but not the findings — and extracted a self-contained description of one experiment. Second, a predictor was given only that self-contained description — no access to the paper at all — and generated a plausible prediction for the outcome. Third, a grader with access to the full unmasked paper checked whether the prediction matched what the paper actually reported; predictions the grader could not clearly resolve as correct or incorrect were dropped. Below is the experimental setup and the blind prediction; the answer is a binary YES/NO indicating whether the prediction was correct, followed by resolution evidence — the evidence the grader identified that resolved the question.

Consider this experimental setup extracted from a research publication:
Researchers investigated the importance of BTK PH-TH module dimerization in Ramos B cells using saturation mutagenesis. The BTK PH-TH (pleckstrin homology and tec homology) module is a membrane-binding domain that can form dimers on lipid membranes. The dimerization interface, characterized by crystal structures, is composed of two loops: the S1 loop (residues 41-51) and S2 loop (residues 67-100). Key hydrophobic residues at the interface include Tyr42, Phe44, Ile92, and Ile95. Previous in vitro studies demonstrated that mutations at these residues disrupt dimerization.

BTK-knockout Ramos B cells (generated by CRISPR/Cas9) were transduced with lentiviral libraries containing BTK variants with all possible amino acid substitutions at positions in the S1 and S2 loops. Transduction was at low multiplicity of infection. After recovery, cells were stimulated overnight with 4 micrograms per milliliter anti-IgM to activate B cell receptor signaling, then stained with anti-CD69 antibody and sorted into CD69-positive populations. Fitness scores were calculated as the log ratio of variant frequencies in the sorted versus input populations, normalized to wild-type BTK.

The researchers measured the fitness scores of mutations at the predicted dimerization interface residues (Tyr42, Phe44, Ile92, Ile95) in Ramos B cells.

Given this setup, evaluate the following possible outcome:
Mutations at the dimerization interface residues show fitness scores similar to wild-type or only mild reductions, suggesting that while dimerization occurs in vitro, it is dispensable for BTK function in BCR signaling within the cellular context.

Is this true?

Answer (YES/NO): YES